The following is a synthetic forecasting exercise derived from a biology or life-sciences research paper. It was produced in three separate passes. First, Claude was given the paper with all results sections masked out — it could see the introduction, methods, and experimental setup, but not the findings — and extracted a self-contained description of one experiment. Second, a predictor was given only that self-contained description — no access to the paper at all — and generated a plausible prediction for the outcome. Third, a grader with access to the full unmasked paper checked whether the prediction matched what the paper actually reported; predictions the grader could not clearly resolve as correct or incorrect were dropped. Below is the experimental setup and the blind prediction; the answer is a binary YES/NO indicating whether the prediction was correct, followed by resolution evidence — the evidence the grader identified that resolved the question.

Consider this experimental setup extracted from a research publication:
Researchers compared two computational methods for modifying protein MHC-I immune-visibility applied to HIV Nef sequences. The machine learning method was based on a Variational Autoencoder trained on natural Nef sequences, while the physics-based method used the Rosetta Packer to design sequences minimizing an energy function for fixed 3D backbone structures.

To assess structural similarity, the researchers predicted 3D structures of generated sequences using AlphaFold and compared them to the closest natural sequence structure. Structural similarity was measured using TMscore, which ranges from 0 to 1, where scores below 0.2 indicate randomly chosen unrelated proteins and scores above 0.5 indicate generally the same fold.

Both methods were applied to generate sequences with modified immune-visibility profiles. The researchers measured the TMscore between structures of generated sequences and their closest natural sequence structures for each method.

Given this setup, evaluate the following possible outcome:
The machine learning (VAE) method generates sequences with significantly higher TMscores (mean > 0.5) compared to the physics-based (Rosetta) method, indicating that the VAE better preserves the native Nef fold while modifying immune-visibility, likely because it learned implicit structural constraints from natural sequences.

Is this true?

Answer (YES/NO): NO